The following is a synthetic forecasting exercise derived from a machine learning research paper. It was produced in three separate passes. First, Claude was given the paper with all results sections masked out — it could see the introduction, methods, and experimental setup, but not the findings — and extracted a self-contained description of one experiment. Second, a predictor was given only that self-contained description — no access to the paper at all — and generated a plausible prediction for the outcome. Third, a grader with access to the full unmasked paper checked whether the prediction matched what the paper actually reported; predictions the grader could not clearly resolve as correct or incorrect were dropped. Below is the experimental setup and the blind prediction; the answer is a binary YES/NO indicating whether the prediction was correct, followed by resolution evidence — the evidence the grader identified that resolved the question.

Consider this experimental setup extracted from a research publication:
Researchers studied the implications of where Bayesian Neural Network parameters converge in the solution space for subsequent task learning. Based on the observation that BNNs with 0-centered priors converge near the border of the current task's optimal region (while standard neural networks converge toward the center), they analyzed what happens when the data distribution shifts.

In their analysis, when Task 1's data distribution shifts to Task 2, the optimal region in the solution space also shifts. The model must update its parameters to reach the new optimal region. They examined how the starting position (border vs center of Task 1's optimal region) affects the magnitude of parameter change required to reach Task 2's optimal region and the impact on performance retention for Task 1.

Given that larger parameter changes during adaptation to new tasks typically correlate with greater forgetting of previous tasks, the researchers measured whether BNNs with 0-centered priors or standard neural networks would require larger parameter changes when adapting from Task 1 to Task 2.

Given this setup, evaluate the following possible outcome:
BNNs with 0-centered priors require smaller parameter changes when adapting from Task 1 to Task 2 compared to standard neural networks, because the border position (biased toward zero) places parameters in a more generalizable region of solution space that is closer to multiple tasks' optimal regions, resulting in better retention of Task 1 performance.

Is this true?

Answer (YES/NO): NO